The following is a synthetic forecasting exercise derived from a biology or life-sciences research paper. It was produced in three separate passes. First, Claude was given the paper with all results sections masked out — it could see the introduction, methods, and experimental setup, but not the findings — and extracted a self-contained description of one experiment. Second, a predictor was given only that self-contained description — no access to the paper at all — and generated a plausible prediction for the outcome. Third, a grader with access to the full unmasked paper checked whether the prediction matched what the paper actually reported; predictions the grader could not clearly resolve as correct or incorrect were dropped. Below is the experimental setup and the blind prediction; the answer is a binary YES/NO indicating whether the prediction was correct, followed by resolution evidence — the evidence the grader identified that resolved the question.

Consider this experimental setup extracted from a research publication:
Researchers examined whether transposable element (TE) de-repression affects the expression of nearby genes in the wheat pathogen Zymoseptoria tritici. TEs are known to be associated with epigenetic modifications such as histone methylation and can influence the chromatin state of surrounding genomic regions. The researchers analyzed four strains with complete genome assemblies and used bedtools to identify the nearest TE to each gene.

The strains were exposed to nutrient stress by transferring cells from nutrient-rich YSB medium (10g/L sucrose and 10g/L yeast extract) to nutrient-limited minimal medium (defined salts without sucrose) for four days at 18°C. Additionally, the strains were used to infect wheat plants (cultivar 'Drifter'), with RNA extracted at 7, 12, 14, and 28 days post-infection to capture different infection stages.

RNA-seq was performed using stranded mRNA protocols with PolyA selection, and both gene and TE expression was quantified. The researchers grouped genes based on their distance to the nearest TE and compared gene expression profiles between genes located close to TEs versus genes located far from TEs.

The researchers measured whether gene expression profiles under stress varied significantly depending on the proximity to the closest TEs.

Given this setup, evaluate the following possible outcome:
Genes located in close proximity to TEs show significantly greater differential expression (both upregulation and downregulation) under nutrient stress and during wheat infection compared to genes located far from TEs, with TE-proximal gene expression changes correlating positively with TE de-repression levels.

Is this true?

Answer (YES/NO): NO